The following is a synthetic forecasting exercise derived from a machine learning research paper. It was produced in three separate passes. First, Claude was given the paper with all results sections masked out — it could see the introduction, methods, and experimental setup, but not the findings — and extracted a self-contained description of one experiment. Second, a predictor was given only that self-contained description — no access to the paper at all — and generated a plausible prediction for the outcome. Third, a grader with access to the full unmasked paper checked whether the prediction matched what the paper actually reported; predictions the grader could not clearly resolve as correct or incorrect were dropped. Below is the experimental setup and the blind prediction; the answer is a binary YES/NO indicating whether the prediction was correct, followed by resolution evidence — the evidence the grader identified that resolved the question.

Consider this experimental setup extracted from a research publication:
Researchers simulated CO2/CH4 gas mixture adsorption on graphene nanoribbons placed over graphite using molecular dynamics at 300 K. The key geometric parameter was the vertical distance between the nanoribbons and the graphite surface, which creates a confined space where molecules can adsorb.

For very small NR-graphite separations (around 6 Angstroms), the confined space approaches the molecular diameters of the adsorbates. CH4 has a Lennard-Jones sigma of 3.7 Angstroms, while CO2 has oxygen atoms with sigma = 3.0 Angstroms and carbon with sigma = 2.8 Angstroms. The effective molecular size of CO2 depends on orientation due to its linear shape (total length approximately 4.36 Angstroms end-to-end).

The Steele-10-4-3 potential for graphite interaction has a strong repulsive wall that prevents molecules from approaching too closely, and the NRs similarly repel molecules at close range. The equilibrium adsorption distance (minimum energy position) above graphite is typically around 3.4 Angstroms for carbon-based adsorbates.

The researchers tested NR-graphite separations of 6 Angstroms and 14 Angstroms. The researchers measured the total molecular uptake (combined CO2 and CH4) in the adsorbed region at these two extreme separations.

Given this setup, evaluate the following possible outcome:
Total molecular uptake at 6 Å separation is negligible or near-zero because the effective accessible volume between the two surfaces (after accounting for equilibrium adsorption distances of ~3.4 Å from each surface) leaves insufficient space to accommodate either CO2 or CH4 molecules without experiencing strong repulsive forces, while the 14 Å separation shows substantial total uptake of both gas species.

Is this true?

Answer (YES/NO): NO